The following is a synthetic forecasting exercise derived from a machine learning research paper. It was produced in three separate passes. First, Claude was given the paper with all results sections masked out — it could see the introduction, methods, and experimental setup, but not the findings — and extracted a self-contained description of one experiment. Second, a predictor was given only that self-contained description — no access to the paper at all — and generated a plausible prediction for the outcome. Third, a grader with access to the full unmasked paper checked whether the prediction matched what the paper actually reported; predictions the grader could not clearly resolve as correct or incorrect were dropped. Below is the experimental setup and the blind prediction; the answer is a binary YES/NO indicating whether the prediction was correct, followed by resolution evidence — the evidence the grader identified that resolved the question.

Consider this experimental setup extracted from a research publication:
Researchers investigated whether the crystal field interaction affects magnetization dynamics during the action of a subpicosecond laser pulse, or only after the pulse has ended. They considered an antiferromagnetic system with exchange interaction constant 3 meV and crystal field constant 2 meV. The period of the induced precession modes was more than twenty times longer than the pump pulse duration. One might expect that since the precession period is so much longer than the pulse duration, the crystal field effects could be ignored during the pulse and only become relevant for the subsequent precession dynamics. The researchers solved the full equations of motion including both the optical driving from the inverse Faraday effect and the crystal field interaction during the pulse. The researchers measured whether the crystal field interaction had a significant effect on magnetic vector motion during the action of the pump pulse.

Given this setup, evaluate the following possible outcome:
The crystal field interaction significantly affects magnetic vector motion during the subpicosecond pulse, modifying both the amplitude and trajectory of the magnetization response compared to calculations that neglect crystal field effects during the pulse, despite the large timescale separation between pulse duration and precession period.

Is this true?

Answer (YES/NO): NO